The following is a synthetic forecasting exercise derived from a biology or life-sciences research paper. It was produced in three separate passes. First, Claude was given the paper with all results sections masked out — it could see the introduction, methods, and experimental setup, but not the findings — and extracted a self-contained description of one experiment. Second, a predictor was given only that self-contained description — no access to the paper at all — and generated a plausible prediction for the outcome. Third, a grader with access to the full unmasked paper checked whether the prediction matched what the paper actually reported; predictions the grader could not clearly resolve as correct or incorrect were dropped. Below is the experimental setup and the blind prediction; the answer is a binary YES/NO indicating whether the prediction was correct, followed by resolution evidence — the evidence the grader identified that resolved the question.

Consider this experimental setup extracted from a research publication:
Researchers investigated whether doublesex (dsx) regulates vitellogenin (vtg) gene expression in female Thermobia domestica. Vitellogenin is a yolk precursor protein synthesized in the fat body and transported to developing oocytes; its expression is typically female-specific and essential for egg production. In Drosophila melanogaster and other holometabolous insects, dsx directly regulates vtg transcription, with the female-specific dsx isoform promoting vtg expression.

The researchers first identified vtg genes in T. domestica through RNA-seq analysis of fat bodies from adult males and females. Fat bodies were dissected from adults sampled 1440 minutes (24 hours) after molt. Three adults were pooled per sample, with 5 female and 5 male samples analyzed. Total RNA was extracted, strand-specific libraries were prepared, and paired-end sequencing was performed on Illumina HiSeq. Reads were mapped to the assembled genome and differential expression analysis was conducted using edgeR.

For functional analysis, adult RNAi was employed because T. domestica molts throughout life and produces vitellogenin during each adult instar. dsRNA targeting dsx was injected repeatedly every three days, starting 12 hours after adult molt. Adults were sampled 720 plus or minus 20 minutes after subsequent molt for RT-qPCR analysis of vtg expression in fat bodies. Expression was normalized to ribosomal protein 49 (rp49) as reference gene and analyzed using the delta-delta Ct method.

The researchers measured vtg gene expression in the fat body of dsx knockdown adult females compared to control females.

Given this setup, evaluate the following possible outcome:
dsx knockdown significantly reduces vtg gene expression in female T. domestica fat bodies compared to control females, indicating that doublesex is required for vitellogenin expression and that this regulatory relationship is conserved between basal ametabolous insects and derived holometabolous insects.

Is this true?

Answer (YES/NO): NO